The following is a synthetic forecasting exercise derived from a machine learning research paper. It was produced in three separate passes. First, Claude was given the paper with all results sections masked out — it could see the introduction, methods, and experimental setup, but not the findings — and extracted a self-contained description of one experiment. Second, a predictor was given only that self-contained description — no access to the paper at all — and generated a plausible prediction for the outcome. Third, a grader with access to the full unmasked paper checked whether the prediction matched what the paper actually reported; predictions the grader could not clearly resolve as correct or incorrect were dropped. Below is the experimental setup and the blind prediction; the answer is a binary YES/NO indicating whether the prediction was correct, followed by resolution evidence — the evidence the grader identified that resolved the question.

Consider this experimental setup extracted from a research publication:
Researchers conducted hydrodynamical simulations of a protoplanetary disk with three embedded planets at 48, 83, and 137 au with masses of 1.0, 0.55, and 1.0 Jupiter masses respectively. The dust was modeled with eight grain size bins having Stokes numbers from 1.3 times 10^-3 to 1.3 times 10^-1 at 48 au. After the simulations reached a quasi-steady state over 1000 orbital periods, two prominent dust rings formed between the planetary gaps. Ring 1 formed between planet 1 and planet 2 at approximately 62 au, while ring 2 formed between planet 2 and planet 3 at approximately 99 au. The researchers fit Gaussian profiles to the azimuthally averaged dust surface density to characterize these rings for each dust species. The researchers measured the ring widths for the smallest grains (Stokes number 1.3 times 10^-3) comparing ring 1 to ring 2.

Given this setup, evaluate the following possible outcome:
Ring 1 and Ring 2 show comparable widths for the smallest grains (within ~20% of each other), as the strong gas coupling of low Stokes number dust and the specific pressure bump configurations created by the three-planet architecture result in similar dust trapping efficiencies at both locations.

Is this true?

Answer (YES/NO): NO